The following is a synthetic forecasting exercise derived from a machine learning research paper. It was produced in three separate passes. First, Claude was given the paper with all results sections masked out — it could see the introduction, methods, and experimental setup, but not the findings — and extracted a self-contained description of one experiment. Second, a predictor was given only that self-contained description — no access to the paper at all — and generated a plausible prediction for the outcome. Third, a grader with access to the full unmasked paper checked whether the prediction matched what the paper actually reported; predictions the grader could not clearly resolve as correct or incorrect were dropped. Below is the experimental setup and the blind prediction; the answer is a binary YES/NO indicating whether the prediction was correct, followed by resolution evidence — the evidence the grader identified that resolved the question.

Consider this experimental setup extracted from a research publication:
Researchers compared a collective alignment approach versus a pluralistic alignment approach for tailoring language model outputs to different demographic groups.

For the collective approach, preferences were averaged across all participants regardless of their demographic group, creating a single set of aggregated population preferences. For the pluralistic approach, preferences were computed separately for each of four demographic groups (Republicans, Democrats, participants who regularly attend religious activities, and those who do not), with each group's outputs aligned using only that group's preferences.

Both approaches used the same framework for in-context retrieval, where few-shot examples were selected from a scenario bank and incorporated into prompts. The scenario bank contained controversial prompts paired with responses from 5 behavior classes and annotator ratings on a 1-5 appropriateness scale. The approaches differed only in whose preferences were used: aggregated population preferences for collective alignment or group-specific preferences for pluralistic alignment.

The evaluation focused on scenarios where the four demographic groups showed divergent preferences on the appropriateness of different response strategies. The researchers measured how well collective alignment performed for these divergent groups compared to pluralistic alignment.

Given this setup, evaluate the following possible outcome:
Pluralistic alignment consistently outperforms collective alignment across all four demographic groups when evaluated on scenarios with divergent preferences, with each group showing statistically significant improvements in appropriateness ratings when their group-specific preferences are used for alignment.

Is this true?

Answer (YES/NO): NO